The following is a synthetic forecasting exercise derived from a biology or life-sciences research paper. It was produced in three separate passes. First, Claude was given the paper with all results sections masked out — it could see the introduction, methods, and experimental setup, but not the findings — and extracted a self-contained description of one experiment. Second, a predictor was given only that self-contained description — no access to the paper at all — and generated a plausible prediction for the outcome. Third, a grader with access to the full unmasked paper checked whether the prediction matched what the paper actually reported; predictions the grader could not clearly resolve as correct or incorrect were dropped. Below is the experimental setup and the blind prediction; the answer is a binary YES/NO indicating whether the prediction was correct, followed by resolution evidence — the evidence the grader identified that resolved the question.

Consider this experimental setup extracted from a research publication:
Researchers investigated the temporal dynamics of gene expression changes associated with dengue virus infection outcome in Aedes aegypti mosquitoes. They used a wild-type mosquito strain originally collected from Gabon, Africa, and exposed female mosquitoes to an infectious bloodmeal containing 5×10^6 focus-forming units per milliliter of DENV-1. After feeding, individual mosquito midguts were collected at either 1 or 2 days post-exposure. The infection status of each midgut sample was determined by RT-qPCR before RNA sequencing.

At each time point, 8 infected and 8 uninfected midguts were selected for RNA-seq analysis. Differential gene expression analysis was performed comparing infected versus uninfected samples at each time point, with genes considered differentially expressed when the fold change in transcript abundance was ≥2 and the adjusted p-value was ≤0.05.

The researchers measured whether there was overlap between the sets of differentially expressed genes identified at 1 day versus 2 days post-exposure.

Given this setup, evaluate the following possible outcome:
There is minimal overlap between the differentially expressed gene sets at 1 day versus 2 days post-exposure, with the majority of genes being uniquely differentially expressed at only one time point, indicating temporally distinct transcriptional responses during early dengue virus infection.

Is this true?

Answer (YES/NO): NO